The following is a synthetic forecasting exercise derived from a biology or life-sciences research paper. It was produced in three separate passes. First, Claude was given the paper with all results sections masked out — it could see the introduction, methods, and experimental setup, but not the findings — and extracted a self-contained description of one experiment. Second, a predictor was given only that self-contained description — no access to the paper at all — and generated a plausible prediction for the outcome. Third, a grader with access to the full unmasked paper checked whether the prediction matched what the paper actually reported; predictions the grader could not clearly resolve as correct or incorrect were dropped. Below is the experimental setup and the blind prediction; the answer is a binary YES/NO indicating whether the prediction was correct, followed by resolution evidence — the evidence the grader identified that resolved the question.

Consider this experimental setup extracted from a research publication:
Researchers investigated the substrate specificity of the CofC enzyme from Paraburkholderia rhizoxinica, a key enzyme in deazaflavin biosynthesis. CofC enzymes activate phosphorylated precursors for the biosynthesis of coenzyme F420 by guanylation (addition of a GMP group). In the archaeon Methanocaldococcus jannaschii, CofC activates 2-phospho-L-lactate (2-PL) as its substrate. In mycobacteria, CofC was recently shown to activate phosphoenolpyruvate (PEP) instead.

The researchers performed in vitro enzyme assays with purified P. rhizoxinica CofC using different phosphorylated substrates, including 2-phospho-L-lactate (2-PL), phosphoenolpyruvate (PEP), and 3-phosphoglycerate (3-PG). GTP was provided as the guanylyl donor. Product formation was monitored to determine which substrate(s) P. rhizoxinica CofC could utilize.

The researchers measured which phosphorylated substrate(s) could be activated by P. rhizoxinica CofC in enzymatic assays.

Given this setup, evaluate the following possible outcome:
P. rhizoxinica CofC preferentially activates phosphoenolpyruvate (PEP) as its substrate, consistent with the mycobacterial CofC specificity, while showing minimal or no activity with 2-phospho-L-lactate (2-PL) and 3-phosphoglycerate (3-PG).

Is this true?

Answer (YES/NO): NO